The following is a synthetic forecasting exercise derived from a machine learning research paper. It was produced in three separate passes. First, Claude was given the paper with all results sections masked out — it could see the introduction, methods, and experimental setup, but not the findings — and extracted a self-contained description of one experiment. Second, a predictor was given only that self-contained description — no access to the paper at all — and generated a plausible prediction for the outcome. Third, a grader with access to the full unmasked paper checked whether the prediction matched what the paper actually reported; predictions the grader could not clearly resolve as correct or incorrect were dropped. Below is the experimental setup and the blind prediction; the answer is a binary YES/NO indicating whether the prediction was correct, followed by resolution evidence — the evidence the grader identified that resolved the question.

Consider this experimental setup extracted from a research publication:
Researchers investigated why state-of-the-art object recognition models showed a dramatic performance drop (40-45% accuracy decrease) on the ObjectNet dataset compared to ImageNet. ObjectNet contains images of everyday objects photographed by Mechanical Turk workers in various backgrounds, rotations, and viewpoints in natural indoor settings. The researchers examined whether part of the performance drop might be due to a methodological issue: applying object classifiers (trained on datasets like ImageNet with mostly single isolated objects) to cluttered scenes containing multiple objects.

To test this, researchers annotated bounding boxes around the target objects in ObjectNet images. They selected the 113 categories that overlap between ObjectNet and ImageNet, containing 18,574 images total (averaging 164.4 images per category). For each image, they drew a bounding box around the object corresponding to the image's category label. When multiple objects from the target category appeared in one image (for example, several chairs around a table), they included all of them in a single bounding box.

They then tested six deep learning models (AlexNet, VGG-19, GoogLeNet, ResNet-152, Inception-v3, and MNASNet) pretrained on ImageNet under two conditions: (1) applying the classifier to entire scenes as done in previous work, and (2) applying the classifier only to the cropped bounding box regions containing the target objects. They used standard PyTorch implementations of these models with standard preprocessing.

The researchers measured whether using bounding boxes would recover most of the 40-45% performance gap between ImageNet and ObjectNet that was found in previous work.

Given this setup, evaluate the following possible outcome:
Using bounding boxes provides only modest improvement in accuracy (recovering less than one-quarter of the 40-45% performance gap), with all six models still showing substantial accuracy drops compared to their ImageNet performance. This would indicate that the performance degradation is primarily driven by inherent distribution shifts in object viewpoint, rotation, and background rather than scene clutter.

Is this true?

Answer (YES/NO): NO